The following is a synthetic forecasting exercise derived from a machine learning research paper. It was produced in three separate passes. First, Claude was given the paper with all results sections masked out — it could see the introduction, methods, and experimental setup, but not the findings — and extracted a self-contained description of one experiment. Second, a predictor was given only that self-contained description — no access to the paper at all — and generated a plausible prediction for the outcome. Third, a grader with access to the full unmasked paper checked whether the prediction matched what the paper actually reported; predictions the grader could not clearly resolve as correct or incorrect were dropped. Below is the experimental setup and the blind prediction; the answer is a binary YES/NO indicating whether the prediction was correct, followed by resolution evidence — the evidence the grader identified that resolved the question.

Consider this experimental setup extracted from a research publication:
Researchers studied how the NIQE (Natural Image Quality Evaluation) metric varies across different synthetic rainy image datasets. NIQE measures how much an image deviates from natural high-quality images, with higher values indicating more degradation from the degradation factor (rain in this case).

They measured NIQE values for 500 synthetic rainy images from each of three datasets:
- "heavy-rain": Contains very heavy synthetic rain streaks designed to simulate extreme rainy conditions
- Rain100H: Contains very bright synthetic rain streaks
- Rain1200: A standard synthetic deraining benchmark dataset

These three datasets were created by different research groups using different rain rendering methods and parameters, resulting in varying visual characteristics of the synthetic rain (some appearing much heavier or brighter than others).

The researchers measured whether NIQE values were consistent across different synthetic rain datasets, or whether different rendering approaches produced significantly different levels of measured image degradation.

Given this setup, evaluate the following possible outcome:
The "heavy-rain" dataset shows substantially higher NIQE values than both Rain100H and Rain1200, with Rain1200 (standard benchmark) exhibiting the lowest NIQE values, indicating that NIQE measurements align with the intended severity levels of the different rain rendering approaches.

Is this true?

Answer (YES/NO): NO